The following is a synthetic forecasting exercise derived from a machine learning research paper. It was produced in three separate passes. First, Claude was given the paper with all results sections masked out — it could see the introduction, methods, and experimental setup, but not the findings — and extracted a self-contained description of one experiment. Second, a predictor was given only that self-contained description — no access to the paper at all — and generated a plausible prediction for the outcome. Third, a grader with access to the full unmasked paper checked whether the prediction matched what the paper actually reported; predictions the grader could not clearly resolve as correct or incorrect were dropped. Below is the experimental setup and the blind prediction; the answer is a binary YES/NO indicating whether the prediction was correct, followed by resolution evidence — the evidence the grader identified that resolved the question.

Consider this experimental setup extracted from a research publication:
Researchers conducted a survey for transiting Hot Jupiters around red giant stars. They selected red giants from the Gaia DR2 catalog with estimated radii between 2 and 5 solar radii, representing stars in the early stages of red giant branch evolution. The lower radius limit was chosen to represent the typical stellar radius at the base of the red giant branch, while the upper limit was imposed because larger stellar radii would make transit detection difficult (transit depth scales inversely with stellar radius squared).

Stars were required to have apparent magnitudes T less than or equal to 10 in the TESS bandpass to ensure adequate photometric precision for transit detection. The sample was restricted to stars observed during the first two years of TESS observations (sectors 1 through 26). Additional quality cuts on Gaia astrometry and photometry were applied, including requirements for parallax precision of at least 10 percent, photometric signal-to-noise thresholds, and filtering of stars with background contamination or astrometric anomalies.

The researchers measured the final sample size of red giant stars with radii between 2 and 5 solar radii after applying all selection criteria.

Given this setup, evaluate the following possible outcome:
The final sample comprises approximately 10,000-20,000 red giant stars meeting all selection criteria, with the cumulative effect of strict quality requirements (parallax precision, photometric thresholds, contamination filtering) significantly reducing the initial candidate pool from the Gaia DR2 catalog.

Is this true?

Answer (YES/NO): YES